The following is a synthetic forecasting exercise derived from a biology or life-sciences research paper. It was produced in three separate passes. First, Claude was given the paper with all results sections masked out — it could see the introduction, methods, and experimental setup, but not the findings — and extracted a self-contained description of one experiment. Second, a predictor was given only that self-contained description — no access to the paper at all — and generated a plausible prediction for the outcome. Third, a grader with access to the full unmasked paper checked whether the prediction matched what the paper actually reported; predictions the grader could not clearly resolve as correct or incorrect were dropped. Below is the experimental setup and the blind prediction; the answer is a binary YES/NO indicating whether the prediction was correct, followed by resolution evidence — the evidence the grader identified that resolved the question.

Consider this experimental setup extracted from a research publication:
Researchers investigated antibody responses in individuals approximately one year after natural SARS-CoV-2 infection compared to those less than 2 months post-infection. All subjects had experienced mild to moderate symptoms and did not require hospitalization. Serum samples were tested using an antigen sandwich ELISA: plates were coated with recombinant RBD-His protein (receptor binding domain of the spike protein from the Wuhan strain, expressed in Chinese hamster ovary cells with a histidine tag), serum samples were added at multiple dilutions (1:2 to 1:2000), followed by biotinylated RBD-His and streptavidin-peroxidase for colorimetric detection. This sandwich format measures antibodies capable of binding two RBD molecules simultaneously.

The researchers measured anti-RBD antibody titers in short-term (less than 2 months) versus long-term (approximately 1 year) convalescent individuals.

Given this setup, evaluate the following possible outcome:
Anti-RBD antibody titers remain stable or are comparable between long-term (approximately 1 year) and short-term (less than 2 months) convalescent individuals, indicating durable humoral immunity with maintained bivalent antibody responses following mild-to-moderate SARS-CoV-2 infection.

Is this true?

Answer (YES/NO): NO